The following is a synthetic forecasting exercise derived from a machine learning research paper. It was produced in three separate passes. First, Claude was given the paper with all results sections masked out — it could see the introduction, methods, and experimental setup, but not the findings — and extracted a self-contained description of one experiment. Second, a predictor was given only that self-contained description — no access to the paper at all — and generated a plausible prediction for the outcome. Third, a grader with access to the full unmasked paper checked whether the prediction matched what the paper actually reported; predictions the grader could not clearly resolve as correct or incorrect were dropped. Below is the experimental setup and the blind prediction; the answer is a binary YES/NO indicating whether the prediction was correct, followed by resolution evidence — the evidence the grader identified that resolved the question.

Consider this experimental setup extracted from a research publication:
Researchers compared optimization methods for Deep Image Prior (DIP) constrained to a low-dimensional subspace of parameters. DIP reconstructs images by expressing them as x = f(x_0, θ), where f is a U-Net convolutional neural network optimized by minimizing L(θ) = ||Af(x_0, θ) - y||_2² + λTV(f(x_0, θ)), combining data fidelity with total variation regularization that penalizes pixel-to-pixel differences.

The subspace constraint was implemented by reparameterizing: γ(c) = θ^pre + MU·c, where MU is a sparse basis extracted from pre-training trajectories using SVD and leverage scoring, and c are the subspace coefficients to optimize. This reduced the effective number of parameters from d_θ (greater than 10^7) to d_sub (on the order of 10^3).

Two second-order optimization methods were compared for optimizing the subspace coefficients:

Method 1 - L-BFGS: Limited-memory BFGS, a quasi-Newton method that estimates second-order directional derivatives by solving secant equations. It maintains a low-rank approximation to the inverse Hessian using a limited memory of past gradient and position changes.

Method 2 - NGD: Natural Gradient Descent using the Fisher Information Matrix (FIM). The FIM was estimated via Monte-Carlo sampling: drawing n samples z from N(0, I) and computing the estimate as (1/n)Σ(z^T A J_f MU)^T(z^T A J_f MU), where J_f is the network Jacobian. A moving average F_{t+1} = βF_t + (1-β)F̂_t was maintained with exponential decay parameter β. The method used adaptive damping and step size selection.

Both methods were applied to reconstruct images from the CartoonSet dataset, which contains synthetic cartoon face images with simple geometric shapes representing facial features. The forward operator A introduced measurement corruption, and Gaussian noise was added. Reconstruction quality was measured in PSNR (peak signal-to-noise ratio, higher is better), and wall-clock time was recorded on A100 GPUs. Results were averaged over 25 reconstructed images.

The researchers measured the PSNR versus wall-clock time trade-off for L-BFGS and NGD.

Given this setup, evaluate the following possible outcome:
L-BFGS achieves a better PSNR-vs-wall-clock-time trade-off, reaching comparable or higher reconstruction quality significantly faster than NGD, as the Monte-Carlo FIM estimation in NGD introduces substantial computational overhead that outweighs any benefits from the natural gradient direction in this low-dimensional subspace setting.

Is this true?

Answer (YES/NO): NO